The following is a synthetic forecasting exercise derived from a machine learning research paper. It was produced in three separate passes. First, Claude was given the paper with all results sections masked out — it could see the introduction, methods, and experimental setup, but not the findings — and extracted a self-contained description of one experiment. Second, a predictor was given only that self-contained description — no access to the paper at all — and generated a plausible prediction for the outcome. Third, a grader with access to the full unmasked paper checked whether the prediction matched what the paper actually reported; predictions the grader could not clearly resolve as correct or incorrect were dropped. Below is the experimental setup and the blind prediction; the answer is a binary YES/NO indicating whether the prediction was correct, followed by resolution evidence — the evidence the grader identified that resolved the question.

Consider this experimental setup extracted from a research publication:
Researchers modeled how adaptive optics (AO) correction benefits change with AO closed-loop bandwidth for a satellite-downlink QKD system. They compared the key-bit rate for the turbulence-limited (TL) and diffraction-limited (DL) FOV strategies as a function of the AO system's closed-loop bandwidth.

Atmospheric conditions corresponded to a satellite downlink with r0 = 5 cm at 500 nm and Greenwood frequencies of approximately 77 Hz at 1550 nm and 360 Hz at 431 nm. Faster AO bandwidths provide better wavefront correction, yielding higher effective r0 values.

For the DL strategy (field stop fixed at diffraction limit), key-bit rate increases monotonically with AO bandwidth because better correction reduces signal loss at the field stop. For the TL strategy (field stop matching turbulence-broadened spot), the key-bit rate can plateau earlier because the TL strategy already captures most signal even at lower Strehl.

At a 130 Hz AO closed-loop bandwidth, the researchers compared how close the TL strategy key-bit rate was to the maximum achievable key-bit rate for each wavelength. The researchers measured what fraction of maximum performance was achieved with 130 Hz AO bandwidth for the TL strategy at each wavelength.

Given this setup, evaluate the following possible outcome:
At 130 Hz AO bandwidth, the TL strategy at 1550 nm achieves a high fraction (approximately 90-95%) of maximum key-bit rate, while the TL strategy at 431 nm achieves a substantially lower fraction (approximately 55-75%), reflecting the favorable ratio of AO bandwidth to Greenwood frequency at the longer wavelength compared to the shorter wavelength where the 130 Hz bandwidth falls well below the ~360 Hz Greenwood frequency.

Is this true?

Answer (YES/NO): NO